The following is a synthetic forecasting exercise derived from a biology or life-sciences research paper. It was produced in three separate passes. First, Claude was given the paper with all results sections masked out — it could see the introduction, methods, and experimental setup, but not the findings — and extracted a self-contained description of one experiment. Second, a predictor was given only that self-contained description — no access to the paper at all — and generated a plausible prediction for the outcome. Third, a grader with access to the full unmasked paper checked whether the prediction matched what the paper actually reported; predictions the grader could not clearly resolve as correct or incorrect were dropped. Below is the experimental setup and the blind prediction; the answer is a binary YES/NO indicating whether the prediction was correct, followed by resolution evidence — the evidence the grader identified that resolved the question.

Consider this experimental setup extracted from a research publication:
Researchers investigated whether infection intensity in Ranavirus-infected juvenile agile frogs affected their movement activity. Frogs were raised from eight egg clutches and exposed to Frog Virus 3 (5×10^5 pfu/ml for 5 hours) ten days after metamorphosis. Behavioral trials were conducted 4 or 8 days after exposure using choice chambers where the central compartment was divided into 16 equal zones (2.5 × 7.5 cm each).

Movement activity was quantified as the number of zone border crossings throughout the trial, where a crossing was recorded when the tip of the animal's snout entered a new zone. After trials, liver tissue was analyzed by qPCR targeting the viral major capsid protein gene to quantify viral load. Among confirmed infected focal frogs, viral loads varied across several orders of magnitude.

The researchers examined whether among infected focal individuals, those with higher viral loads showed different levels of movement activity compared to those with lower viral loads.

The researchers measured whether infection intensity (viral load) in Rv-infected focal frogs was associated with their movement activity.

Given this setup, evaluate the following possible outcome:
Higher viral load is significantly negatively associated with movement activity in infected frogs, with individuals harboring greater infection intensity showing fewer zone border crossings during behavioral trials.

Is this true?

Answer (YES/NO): NO